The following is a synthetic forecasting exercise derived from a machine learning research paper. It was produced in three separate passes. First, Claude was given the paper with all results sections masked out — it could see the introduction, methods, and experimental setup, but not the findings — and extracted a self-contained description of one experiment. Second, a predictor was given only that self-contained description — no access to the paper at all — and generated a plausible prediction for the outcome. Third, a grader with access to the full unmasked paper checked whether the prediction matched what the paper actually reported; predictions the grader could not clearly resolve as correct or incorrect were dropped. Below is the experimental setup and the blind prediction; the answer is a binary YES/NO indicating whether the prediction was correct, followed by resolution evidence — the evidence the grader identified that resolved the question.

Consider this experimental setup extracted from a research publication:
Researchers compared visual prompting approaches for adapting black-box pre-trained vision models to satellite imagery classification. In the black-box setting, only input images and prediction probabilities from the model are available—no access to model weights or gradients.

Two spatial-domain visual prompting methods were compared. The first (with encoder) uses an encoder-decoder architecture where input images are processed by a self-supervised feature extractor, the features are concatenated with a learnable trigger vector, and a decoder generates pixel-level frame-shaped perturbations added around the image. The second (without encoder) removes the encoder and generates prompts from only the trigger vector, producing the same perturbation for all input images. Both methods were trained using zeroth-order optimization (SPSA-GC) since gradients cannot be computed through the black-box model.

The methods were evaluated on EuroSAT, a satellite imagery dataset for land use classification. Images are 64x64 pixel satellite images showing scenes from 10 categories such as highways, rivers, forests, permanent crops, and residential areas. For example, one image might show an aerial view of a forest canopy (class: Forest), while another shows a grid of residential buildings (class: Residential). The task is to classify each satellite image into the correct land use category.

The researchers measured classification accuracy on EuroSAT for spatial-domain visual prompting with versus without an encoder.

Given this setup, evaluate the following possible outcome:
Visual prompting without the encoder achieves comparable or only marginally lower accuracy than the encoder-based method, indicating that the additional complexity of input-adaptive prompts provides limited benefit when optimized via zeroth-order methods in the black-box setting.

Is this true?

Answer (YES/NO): NO